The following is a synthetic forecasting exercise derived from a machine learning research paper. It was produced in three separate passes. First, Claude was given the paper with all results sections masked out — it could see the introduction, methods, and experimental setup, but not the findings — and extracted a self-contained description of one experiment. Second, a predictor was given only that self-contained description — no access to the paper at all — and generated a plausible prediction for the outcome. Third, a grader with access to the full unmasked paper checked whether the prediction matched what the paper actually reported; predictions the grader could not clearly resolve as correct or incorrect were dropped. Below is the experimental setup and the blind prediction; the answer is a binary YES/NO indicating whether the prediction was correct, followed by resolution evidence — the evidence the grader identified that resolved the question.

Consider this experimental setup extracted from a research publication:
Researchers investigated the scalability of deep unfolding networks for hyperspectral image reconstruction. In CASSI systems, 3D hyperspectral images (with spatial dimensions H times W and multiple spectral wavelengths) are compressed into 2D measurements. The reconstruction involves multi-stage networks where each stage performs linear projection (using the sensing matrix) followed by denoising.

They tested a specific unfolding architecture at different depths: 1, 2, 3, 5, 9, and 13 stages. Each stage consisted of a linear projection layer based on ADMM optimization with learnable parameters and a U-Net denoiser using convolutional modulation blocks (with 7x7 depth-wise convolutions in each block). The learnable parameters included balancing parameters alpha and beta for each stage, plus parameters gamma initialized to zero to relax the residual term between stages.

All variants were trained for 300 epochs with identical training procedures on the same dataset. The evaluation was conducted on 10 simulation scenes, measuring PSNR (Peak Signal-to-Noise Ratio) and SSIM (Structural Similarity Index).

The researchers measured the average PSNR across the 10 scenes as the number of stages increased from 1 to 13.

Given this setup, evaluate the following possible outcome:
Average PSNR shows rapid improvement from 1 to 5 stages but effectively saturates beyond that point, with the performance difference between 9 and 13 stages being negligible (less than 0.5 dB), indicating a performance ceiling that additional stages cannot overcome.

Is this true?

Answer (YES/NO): NO